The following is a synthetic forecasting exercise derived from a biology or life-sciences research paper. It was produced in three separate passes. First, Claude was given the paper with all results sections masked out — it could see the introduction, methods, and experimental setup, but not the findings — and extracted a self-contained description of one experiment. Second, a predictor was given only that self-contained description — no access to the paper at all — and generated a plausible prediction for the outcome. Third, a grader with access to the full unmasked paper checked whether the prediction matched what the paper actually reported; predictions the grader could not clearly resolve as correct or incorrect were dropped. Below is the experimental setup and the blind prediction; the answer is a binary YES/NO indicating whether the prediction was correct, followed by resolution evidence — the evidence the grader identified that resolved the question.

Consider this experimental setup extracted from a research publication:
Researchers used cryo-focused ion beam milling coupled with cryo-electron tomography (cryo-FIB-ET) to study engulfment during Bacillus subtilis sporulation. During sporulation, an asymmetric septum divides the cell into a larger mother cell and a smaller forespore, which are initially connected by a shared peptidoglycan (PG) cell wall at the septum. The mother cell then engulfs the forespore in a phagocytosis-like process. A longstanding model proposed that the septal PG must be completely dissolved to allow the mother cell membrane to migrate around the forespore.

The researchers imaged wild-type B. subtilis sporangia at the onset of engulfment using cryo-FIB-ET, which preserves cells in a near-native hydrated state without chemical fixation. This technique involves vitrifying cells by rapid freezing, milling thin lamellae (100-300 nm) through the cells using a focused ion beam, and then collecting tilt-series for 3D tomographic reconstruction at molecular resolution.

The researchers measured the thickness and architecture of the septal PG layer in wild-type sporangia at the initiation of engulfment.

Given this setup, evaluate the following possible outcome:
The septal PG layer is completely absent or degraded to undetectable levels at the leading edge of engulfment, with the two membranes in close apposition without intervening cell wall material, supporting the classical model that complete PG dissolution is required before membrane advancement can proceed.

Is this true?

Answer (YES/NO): NO